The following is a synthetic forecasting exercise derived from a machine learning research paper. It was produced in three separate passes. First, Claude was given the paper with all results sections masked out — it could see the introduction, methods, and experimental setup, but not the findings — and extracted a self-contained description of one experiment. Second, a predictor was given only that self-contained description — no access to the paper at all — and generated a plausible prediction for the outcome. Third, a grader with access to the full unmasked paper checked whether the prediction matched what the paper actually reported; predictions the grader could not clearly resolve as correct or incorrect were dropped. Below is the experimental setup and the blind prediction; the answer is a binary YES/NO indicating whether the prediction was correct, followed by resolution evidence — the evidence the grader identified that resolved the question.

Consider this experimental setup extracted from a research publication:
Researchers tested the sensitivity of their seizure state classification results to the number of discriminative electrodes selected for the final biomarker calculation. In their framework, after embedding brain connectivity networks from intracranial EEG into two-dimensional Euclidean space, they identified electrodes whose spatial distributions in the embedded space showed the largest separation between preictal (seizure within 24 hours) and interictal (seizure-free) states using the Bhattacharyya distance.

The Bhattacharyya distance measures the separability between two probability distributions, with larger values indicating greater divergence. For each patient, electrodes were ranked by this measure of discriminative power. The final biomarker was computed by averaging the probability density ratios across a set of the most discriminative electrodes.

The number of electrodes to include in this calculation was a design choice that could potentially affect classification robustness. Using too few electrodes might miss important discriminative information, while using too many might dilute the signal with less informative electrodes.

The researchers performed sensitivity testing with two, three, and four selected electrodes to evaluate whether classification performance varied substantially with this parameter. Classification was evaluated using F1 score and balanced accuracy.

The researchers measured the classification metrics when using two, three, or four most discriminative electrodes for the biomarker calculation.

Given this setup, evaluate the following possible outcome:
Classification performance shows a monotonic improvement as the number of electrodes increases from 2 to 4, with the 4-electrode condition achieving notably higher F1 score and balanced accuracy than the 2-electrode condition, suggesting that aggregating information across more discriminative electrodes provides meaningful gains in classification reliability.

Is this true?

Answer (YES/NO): NO